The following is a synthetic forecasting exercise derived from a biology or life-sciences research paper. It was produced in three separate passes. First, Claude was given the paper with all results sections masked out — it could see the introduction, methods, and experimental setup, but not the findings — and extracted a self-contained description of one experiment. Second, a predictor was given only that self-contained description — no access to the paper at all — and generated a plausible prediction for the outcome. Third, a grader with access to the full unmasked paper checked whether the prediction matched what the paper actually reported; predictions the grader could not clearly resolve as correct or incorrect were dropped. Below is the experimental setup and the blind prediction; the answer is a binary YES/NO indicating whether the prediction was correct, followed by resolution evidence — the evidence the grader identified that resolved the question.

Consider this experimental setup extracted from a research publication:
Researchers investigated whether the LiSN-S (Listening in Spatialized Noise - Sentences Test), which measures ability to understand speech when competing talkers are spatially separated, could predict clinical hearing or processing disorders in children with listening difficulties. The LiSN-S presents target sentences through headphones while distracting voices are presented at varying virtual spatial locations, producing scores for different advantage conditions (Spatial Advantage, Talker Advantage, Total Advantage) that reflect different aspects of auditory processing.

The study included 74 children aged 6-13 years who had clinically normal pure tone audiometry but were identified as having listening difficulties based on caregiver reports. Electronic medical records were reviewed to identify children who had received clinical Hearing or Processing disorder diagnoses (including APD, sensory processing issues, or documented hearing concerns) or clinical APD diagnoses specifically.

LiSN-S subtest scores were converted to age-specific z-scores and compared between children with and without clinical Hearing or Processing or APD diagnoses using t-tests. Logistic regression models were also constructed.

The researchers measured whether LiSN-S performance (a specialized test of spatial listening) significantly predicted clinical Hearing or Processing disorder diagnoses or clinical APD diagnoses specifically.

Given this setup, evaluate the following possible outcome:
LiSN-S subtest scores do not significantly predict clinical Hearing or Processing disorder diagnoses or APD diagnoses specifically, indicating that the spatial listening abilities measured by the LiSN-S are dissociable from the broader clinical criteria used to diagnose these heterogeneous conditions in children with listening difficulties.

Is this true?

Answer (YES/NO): YES